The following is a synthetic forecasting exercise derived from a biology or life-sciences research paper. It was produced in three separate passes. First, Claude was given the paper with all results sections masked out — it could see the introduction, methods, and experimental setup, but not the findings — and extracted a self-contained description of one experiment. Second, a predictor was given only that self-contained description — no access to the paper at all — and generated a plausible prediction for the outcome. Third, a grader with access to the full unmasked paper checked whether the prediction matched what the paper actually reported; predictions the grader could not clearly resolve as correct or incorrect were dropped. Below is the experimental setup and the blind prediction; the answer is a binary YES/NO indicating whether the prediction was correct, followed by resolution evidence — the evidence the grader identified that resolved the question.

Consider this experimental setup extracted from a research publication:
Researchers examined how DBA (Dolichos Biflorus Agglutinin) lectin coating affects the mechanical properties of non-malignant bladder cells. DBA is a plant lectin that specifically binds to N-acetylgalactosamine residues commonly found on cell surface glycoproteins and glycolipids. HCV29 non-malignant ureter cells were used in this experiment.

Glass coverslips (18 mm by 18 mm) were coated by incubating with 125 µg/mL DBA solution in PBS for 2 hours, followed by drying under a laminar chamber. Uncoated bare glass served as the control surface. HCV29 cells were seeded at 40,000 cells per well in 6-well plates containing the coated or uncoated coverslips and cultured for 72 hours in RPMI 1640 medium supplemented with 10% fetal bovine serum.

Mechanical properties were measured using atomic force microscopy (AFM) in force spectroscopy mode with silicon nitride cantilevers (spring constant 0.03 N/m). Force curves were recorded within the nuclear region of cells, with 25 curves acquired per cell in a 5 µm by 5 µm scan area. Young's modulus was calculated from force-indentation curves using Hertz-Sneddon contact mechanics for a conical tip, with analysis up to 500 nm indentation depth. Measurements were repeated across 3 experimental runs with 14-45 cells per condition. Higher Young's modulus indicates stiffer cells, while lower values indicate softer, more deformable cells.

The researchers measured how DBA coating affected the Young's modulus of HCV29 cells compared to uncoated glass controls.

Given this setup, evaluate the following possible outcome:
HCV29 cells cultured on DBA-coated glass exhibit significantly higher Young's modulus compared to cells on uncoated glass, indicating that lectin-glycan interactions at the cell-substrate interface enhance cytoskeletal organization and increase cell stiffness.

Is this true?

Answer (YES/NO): NO